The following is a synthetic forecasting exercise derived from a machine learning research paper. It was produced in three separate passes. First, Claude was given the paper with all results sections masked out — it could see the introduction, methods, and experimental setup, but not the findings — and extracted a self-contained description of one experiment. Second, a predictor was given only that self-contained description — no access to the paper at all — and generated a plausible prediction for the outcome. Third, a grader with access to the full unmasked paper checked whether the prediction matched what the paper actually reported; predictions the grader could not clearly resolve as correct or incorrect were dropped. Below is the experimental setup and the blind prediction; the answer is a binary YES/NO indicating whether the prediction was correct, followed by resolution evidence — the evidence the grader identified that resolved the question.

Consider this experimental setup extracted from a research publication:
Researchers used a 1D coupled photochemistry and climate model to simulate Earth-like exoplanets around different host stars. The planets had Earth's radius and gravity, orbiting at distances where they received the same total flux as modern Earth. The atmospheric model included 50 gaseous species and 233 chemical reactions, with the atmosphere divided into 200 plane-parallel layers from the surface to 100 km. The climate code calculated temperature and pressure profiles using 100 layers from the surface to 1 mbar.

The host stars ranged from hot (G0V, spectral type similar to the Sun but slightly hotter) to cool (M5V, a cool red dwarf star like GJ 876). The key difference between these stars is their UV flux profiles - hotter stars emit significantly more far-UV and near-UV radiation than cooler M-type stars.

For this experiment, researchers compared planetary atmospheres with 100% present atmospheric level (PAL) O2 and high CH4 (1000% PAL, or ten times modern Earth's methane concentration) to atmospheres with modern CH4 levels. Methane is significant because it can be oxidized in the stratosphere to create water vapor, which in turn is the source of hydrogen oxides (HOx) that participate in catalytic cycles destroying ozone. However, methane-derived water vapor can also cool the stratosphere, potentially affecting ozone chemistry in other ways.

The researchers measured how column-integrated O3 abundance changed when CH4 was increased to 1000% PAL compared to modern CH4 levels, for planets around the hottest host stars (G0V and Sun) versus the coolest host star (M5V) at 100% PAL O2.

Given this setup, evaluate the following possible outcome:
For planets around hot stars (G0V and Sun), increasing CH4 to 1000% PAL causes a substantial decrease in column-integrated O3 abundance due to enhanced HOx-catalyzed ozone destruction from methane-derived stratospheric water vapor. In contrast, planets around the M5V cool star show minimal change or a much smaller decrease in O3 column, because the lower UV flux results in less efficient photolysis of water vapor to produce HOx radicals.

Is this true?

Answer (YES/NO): NO